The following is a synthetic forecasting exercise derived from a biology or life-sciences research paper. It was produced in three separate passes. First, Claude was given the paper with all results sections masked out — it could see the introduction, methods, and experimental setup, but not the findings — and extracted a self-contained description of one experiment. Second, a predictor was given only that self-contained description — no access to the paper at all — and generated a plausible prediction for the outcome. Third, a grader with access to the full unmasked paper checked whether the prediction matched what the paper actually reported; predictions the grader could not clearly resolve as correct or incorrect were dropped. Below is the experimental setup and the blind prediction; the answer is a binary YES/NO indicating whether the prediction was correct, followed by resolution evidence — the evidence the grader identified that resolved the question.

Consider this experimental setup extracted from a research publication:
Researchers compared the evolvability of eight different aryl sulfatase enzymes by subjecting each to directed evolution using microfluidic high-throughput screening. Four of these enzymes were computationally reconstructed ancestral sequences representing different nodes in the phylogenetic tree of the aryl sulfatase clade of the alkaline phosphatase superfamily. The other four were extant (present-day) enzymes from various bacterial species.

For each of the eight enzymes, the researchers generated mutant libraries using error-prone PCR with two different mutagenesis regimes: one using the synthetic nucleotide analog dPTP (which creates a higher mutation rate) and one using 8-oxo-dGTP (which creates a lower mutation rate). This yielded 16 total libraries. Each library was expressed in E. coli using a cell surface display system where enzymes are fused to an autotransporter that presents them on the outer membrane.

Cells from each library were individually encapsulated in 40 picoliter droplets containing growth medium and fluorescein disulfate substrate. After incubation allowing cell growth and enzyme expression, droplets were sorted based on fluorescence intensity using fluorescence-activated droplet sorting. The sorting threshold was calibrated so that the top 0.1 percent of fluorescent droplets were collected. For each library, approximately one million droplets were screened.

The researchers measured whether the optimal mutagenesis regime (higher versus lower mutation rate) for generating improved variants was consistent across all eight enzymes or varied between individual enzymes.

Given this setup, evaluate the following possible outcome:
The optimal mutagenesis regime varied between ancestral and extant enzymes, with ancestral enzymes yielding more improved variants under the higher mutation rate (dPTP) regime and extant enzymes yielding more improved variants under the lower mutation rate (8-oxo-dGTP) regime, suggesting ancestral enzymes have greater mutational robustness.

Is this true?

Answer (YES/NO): NO